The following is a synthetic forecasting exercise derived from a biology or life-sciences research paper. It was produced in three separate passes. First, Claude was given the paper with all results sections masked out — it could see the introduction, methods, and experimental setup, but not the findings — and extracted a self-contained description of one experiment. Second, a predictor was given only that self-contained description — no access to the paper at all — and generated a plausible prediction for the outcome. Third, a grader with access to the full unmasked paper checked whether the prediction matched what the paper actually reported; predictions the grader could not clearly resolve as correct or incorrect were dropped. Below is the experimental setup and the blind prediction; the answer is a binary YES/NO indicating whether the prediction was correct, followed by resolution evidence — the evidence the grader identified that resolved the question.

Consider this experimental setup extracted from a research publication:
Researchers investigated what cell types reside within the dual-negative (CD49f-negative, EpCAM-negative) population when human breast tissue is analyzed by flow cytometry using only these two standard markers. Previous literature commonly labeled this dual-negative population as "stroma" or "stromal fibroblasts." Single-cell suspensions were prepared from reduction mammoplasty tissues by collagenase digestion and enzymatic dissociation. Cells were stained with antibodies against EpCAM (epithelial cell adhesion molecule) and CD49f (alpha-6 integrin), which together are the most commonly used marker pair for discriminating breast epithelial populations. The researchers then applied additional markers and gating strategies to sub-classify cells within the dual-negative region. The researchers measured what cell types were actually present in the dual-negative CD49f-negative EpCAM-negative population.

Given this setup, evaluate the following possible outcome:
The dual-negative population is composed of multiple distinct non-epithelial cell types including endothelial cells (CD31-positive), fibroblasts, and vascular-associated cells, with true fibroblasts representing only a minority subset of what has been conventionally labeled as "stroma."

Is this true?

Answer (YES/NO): NO